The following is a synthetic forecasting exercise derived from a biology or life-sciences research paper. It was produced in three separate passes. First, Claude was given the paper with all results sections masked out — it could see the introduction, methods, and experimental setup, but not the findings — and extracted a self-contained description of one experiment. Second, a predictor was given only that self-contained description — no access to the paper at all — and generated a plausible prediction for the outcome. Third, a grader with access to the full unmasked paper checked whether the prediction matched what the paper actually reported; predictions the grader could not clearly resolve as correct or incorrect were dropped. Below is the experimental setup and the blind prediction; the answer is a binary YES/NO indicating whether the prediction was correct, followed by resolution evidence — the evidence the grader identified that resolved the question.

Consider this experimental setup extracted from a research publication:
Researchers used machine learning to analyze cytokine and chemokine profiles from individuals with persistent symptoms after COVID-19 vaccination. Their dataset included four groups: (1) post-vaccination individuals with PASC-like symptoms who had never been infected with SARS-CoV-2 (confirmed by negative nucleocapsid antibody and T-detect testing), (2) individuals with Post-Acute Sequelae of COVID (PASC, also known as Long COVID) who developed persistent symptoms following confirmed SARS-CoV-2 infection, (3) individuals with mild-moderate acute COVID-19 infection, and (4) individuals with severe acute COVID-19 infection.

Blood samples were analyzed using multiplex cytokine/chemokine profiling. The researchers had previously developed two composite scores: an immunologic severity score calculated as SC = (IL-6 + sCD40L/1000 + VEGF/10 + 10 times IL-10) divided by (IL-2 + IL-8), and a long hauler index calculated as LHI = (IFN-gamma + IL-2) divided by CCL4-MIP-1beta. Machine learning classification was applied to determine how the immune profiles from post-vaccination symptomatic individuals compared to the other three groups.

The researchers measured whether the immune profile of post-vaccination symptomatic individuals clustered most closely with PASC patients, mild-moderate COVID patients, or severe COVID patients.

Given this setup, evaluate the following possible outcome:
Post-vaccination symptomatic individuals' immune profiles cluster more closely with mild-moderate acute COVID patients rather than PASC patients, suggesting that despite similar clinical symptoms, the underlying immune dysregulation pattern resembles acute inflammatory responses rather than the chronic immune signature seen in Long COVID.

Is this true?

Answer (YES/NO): NO